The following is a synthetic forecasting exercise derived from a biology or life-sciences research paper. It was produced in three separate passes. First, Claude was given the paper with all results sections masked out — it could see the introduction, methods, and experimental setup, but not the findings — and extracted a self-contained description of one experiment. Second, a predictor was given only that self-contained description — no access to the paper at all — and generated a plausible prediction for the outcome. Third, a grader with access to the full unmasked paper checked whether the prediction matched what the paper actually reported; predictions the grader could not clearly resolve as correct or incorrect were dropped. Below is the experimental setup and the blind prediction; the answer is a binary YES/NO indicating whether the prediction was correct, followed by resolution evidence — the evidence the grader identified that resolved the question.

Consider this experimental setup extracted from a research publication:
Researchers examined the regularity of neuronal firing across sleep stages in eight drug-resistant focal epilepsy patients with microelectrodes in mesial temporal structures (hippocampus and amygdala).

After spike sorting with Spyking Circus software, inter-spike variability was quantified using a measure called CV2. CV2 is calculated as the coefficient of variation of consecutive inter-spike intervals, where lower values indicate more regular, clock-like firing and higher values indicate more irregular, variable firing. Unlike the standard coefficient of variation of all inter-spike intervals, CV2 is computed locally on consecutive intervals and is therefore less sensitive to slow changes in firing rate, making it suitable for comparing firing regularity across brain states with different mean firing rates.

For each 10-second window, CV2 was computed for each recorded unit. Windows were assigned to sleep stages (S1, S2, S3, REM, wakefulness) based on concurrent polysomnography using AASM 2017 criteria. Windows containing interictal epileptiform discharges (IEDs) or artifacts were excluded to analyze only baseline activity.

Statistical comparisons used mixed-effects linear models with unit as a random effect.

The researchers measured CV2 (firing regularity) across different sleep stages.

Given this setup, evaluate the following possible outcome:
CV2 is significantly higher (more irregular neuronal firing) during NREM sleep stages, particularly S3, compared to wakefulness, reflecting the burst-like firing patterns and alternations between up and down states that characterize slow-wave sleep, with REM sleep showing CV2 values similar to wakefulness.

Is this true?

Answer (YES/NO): NO